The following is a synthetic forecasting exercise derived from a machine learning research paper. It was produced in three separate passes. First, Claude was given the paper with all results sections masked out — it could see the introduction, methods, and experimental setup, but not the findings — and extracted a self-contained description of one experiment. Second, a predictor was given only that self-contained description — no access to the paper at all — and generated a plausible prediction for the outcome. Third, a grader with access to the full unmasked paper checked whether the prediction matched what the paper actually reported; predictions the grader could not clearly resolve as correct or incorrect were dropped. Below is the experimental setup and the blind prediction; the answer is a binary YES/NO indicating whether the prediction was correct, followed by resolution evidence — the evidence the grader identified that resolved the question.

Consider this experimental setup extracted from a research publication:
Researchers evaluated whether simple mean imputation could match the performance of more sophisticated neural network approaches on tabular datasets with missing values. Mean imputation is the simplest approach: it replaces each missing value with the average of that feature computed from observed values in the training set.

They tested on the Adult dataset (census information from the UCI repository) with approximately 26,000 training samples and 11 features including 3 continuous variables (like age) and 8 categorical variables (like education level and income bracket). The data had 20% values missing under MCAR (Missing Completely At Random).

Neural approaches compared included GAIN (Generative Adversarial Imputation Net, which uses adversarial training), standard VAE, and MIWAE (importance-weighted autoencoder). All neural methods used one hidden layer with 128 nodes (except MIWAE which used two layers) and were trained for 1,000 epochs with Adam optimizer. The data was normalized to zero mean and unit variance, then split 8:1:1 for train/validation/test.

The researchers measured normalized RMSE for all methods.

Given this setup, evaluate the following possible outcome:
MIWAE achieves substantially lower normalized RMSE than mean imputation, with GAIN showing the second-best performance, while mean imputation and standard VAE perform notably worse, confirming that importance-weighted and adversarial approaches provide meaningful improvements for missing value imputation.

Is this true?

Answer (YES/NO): NO